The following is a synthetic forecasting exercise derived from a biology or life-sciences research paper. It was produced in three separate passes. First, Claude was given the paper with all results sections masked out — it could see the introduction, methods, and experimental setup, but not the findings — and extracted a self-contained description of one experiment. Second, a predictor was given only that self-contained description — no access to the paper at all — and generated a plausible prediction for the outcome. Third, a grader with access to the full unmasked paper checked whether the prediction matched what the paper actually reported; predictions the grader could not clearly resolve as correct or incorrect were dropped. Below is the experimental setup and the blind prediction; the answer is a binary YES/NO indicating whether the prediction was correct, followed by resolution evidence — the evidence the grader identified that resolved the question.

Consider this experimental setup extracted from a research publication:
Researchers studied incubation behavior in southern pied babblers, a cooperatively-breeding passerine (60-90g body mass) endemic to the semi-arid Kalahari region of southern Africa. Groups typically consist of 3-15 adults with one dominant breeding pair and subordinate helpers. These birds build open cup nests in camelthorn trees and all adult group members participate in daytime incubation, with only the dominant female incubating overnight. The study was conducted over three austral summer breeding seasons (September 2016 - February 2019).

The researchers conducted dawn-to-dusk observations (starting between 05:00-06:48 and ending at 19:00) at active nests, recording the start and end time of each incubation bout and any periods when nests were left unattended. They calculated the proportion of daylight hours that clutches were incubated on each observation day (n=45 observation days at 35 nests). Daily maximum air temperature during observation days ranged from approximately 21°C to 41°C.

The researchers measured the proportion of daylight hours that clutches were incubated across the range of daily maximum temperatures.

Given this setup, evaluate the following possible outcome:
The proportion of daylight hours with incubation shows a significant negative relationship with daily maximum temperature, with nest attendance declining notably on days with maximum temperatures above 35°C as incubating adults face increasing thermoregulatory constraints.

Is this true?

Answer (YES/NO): NO